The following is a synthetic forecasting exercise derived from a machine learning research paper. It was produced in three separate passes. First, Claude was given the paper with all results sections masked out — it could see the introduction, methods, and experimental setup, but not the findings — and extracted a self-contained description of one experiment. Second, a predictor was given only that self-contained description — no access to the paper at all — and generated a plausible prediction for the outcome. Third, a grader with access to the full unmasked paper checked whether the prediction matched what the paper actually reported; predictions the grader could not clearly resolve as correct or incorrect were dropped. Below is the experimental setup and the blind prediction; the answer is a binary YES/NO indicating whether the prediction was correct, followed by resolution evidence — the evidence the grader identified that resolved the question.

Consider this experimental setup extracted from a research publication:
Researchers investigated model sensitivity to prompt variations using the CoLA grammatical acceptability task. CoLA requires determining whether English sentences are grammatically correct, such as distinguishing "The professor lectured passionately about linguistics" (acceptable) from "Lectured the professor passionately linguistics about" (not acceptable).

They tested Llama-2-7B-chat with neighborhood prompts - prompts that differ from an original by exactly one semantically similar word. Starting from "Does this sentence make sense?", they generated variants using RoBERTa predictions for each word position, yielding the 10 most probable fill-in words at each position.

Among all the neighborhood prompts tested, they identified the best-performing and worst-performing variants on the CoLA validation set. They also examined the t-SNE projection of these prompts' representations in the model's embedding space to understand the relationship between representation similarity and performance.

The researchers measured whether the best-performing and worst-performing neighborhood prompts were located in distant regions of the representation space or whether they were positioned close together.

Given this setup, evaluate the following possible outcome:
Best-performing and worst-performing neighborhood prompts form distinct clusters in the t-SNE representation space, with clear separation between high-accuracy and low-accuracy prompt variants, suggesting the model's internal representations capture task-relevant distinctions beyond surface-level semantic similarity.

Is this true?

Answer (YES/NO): NO